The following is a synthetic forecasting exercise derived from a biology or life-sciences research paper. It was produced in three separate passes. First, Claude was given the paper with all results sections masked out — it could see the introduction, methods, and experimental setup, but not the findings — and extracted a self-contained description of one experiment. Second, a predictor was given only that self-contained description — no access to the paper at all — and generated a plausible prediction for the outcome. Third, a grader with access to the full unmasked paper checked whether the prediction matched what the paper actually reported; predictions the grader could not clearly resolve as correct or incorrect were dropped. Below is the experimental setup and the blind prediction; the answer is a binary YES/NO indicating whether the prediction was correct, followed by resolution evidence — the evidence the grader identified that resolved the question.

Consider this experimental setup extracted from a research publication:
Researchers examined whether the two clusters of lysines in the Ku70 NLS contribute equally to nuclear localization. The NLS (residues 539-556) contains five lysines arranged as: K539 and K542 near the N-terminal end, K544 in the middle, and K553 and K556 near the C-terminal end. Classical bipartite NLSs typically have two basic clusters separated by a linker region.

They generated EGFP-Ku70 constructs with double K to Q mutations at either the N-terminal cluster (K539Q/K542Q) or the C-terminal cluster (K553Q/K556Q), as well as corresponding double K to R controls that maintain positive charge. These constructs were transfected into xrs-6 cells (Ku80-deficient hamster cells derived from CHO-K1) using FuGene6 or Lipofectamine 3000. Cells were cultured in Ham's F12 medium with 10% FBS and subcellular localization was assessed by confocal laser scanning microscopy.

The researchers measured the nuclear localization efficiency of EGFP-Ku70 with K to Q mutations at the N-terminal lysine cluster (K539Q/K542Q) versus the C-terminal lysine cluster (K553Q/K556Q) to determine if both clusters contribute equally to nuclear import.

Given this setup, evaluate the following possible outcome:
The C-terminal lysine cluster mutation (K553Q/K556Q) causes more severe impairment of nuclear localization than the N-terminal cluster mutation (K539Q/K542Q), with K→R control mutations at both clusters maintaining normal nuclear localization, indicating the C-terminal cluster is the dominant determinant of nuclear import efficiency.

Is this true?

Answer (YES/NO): YES